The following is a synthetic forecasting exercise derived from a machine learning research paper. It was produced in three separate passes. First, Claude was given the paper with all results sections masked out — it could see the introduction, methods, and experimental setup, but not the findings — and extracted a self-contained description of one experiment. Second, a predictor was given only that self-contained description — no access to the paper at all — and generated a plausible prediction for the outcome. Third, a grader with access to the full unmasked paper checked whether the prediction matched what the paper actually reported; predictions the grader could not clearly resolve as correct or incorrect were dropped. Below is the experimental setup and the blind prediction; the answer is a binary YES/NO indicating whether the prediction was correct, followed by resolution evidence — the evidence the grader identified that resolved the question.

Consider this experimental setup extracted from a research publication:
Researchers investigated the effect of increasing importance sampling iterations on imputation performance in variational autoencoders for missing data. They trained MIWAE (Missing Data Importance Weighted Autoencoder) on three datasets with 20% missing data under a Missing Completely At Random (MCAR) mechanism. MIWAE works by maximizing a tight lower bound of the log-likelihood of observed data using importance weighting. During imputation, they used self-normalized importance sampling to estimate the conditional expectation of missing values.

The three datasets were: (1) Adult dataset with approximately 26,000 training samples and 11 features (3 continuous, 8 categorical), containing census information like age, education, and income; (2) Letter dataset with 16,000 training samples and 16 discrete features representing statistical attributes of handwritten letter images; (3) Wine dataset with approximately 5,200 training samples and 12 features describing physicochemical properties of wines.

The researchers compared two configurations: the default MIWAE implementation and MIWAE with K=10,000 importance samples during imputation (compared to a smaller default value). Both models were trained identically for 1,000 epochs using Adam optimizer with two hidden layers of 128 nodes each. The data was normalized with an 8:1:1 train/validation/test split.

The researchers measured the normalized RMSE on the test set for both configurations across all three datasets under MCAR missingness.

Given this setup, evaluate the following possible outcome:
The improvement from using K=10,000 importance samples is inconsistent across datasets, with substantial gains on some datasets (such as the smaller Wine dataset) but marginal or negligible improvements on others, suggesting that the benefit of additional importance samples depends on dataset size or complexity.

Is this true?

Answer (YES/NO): NO